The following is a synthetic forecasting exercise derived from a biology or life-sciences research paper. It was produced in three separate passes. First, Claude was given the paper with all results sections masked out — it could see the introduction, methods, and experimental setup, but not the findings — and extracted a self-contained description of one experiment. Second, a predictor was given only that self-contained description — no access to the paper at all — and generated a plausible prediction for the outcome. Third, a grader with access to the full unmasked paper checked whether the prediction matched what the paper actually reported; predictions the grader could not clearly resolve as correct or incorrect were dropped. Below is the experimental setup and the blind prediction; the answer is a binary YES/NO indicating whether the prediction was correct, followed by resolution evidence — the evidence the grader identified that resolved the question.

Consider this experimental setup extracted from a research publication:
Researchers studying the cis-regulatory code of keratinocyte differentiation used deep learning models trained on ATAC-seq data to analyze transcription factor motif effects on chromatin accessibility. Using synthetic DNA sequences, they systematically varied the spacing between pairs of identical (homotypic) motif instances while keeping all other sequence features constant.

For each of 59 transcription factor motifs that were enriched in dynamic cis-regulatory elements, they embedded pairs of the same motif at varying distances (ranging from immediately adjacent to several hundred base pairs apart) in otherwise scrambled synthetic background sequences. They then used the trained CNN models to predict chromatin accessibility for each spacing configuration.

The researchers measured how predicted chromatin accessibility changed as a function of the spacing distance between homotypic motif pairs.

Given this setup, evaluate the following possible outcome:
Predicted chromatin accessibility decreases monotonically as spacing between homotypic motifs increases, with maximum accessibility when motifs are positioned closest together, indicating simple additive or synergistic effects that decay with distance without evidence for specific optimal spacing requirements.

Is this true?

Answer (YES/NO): YES